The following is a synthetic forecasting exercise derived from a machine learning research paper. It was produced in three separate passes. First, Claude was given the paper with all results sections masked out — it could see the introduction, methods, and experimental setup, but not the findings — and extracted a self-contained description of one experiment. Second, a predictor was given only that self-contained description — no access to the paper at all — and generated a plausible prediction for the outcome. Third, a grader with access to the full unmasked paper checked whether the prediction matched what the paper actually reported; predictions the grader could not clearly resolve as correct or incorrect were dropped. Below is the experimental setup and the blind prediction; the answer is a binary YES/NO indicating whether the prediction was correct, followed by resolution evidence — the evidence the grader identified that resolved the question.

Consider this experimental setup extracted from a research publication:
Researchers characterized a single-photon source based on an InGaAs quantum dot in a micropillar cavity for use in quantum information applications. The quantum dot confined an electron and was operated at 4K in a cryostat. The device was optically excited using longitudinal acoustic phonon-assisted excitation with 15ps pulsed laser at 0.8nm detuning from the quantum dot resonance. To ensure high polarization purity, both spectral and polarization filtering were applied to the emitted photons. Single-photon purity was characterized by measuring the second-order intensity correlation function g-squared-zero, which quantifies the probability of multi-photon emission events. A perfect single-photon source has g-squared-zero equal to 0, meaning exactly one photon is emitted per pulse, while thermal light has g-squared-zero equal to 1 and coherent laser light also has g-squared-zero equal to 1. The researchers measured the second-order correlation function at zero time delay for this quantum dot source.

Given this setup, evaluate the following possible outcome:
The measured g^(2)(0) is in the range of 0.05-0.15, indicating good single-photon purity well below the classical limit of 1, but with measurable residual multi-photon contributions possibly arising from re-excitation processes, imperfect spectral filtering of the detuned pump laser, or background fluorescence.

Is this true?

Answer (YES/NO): NO